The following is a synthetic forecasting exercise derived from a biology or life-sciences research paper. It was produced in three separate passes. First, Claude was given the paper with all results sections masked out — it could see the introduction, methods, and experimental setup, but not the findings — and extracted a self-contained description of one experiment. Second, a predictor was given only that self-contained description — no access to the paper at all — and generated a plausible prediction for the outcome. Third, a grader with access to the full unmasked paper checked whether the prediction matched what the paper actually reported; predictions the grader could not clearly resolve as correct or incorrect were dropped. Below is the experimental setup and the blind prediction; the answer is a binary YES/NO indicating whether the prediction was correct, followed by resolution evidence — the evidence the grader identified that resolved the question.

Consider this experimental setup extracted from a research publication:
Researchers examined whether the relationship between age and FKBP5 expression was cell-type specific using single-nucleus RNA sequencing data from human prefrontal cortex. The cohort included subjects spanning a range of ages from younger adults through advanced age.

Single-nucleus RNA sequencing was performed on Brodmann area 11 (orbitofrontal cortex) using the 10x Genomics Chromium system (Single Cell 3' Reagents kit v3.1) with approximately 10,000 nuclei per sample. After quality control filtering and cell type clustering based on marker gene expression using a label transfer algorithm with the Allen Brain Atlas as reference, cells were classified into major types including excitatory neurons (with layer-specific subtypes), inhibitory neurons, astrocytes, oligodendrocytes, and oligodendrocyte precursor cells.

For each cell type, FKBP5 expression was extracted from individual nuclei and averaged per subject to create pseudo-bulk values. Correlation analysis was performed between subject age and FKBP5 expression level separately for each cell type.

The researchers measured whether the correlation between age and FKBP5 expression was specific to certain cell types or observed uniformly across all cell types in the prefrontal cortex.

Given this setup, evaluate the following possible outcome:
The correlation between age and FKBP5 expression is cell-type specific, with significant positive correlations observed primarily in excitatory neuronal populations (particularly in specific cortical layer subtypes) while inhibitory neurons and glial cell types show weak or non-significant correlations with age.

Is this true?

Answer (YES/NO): NO